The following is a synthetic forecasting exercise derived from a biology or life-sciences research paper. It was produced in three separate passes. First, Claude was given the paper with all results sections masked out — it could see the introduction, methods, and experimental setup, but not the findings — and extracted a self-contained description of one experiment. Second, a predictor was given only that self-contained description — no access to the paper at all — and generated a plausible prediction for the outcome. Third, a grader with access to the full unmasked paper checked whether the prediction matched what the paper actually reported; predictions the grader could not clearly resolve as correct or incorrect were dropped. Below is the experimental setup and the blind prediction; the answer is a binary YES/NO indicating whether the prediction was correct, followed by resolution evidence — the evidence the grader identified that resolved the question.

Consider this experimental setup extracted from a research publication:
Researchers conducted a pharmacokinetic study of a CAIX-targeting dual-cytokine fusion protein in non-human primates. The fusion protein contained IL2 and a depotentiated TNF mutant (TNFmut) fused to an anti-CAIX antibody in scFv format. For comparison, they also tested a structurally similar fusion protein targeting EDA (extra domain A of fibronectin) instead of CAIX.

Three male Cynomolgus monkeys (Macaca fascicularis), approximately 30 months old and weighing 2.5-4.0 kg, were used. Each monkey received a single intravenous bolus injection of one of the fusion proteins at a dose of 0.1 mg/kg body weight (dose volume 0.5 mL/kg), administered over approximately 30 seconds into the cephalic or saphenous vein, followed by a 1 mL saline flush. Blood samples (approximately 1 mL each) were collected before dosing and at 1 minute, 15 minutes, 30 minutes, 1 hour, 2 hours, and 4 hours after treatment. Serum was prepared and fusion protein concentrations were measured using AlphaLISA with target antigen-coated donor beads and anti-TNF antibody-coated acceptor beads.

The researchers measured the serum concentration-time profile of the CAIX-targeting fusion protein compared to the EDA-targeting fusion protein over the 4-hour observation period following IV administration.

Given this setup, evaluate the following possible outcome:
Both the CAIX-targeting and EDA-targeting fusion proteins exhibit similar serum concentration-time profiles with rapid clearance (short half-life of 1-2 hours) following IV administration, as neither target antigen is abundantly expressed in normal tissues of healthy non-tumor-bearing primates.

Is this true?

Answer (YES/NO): NO